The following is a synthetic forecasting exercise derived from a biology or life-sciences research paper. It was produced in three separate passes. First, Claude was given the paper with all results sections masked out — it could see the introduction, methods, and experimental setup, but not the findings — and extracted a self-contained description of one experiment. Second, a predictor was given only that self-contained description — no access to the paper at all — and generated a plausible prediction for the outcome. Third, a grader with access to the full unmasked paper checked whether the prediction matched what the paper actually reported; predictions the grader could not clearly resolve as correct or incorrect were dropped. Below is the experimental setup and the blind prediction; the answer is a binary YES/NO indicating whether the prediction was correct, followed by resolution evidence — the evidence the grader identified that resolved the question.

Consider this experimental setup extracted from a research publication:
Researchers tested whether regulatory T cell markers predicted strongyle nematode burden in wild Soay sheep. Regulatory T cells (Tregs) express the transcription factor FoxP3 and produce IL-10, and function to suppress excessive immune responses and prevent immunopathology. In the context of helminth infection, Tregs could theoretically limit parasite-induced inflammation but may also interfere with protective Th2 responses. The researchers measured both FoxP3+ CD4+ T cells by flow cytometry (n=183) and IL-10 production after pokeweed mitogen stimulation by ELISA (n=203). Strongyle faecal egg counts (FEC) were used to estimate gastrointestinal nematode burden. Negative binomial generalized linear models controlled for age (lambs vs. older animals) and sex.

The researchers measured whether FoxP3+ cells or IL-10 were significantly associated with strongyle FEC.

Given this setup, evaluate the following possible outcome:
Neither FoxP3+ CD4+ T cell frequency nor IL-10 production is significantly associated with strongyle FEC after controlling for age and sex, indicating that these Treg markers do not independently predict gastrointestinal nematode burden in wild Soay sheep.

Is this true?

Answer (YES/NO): NO